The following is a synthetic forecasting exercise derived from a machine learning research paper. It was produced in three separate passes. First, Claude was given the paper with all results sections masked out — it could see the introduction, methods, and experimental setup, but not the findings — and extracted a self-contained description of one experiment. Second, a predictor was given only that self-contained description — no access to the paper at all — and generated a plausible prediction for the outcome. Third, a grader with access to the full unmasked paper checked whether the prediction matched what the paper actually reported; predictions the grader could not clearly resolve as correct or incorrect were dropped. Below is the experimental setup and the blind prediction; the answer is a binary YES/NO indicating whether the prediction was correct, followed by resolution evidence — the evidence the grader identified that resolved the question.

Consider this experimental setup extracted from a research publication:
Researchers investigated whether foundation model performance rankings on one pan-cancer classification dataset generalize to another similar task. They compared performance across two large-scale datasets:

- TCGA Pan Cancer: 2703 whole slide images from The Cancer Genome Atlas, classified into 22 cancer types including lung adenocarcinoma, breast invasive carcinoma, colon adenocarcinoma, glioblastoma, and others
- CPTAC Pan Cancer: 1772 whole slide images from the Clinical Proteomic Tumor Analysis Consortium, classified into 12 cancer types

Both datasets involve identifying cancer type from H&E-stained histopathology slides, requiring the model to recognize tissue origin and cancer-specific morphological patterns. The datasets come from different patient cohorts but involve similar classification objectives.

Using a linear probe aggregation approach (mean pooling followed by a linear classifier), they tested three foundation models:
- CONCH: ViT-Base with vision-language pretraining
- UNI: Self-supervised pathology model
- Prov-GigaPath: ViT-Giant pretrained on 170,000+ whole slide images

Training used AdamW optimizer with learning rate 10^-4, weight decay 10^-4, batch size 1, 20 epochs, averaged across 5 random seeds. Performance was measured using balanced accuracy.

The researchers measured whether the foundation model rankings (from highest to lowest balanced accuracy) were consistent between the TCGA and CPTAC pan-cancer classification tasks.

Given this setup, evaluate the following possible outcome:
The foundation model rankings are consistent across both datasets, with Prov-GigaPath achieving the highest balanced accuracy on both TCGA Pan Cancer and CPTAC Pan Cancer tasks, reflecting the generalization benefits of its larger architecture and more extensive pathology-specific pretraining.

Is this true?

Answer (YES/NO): NO